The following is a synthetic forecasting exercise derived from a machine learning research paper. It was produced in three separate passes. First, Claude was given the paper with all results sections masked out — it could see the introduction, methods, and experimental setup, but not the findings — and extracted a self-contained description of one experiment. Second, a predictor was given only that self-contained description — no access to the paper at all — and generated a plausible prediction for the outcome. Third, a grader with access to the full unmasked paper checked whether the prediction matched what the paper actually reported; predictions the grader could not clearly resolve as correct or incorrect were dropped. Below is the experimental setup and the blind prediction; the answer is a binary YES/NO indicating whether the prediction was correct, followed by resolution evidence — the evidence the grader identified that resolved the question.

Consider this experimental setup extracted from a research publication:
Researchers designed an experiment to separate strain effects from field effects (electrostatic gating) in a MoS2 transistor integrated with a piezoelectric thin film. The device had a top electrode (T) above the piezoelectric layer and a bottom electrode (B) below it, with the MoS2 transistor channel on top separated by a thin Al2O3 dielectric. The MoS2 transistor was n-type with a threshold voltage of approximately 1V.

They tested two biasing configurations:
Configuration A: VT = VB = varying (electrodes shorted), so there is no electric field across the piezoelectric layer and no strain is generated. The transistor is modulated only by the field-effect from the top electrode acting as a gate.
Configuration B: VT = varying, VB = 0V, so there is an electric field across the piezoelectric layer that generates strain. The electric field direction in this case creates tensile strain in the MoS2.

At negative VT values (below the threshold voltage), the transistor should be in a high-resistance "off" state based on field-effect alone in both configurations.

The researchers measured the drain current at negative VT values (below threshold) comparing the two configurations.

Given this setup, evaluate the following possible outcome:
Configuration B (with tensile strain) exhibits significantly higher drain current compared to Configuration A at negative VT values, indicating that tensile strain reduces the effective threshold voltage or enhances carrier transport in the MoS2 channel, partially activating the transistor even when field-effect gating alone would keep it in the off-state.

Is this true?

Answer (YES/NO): YES